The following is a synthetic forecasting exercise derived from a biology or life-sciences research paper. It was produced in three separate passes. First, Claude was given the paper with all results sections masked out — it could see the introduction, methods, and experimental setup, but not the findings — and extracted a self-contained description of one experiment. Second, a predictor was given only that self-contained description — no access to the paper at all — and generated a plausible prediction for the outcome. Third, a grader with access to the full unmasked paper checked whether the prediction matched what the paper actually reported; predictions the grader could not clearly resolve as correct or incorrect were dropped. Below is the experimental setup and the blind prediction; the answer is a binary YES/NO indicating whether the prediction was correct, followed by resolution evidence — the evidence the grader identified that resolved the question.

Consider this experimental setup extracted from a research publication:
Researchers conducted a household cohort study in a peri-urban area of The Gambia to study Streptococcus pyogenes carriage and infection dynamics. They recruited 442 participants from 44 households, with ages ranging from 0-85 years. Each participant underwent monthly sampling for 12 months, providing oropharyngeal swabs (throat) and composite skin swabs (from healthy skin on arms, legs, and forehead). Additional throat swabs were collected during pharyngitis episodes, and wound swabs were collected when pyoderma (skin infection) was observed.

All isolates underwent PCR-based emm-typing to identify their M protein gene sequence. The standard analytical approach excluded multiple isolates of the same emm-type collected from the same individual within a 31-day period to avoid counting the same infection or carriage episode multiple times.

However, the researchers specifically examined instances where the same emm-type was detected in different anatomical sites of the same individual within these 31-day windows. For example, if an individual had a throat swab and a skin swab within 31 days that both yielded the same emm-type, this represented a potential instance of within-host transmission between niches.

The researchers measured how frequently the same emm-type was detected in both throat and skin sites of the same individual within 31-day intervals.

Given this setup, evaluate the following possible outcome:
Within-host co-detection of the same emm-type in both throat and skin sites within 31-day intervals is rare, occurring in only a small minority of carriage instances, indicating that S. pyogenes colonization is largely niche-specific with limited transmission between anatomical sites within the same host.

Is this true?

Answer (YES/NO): NO